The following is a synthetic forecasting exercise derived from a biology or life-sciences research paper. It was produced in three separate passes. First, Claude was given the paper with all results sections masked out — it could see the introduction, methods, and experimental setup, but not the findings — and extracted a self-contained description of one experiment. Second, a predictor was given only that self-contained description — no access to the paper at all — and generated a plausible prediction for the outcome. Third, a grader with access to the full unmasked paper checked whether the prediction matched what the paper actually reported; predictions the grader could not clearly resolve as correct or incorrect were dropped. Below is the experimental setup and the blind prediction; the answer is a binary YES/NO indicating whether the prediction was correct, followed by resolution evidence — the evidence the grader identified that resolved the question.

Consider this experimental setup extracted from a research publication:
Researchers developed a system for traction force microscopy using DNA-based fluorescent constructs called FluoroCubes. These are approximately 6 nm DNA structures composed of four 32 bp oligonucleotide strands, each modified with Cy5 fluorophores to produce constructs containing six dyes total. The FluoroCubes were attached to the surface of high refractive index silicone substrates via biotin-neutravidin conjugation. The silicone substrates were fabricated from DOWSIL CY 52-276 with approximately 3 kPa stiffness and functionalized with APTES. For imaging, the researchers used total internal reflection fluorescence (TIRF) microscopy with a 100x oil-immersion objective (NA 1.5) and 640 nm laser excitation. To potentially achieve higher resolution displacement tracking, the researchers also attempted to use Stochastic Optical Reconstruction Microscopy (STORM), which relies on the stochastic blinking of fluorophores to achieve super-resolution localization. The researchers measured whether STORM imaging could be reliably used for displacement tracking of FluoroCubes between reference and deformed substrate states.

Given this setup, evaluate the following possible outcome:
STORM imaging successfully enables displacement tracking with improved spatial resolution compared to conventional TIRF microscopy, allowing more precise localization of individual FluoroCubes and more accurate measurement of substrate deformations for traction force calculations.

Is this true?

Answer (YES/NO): NO